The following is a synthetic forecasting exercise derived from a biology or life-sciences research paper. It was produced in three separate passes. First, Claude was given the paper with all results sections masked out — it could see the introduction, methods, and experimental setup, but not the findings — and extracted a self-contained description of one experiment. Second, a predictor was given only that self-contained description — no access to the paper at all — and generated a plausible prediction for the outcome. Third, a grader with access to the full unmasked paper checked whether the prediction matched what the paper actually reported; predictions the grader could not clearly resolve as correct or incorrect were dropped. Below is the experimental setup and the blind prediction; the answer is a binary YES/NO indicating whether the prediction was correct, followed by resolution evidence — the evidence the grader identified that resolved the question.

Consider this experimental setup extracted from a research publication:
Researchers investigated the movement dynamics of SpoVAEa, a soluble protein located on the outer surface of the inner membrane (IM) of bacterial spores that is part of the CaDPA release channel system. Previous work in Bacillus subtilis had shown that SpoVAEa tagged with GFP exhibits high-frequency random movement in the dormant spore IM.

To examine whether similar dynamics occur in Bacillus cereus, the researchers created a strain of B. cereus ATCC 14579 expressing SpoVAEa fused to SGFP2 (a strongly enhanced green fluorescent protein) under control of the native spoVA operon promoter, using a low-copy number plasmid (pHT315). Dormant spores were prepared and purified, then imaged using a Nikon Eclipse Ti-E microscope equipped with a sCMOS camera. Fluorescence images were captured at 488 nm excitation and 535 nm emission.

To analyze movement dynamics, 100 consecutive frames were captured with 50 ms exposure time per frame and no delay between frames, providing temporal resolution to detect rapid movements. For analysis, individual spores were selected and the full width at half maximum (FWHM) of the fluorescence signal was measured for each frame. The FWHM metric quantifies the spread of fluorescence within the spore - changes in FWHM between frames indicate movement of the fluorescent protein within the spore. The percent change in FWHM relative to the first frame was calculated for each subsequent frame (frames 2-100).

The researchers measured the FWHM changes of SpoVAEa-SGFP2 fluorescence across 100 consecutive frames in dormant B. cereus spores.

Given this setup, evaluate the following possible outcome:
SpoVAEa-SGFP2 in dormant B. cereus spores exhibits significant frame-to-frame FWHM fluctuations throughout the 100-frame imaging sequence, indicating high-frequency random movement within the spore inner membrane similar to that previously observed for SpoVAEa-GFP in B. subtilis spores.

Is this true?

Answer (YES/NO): NO